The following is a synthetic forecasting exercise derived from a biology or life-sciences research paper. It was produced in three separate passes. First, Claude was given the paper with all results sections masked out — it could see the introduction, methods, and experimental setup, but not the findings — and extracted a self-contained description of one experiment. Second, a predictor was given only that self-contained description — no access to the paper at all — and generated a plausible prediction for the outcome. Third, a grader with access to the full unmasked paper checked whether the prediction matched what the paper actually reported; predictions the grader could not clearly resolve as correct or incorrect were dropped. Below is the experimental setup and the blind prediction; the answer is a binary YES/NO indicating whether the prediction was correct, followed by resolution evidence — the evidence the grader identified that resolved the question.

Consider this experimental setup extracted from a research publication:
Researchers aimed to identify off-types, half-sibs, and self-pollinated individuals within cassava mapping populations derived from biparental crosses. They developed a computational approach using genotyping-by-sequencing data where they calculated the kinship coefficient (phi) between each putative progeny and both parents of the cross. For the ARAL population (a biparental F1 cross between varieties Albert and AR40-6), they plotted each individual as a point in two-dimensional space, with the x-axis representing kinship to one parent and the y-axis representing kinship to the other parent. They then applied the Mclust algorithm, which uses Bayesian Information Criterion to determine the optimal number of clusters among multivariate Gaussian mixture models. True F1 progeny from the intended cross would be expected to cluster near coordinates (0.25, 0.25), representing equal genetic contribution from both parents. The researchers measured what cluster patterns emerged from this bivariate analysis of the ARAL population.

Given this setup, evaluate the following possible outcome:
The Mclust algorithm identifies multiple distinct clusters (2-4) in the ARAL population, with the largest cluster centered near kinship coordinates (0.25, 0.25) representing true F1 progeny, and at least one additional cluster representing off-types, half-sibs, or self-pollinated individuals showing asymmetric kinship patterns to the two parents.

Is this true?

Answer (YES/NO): YES